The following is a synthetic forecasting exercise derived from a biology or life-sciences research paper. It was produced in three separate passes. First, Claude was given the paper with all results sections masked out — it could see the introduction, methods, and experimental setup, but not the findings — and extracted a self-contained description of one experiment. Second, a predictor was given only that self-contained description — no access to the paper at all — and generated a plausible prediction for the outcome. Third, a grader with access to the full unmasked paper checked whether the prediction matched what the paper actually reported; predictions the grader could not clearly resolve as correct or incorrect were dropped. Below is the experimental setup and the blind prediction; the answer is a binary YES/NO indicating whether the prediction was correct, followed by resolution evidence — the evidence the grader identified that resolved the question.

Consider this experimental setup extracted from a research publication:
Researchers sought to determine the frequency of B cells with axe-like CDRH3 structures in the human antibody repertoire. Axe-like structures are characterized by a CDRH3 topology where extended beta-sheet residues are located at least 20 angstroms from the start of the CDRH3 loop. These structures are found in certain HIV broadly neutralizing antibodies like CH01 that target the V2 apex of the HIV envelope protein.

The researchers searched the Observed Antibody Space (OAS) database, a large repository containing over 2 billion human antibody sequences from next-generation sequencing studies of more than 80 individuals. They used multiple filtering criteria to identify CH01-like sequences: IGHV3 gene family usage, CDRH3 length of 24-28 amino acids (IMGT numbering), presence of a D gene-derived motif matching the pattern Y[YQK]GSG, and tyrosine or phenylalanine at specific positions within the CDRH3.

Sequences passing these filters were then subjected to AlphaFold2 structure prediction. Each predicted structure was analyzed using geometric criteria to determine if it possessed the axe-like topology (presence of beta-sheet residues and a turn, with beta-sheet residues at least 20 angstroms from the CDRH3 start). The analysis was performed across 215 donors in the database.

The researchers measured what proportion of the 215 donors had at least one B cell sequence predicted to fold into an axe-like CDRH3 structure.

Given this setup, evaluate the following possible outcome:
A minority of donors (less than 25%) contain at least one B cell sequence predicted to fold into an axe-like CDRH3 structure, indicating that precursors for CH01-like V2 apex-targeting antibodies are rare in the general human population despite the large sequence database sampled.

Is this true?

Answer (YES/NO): NO